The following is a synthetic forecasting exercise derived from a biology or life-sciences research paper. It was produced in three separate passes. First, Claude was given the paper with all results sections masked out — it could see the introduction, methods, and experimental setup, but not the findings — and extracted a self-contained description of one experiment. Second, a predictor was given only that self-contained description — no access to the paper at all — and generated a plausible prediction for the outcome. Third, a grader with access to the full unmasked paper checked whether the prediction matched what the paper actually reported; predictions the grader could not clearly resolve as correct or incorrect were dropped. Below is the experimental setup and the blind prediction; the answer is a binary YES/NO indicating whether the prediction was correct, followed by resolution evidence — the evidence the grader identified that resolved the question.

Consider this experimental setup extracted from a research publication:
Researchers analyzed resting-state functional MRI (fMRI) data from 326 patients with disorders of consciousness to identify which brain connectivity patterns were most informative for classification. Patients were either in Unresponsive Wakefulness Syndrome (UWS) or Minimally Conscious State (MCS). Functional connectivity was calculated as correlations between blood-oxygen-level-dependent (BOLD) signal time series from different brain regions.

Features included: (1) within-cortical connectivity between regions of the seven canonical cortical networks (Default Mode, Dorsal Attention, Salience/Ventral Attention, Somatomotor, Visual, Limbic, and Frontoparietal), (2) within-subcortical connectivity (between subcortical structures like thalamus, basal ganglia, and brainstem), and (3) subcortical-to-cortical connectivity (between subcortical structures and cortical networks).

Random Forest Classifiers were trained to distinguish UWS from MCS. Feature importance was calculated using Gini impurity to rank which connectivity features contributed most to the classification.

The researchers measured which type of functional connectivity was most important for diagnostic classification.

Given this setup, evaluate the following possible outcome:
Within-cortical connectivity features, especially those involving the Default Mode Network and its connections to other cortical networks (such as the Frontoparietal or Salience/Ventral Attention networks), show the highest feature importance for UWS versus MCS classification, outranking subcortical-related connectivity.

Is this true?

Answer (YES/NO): NO